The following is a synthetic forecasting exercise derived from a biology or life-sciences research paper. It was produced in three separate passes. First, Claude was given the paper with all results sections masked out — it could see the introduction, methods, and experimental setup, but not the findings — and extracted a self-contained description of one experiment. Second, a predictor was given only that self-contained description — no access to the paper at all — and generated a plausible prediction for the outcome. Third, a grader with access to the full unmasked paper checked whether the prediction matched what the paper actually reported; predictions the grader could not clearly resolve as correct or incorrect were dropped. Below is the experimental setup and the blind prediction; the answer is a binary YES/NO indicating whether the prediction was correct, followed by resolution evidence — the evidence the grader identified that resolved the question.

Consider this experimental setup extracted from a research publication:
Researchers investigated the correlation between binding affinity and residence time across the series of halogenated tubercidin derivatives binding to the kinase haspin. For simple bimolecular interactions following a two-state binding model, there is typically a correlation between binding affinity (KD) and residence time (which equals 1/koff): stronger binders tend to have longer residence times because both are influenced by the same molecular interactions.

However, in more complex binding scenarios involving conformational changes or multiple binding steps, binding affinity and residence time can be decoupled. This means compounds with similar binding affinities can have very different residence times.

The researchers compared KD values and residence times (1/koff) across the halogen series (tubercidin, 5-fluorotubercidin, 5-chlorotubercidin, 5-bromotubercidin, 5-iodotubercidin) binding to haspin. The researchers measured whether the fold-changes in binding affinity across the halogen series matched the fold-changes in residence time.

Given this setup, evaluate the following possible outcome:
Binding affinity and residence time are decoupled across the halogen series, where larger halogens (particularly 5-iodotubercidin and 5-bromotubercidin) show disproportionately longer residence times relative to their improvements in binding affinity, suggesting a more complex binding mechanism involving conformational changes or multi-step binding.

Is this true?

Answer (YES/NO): YES